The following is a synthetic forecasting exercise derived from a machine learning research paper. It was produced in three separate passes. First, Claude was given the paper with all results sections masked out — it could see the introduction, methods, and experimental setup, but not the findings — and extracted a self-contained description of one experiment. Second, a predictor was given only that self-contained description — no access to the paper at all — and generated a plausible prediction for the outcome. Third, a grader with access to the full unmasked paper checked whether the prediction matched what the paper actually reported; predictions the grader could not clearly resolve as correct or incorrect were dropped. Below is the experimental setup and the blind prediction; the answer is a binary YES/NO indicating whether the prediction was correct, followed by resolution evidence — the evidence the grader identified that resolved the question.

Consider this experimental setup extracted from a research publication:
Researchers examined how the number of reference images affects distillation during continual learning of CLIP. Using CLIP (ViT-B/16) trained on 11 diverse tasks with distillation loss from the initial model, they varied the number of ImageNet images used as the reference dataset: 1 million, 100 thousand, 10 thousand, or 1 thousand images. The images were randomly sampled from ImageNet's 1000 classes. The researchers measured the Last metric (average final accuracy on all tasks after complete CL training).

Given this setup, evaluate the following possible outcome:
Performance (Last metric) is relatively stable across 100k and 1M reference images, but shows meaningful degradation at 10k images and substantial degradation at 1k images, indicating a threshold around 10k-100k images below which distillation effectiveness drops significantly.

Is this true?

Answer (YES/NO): NO